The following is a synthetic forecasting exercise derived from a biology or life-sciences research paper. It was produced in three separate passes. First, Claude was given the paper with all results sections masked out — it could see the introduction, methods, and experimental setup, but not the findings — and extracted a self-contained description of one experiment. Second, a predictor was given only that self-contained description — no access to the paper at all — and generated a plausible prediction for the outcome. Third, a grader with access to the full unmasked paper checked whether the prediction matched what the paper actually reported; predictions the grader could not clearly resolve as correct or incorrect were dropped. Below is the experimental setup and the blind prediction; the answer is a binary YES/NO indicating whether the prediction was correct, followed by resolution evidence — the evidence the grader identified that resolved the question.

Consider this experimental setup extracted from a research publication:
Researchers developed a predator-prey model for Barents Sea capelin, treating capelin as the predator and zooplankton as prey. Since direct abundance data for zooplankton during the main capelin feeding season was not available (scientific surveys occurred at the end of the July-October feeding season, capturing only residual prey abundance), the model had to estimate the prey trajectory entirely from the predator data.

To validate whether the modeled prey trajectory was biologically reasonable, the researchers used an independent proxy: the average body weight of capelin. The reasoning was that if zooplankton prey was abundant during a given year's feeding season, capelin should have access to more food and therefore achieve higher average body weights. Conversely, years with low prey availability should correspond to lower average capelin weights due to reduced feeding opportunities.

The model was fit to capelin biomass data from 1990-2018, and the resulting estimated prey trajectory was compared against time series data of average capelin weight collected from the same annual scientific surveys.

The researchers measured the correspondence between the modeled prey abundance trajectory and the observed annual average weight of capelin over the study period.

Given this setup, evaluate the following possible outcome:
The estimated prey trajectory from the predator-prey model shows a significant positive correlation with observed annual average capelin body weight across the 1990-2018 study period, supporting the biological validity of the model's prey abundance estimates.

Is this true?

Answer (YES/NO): YES